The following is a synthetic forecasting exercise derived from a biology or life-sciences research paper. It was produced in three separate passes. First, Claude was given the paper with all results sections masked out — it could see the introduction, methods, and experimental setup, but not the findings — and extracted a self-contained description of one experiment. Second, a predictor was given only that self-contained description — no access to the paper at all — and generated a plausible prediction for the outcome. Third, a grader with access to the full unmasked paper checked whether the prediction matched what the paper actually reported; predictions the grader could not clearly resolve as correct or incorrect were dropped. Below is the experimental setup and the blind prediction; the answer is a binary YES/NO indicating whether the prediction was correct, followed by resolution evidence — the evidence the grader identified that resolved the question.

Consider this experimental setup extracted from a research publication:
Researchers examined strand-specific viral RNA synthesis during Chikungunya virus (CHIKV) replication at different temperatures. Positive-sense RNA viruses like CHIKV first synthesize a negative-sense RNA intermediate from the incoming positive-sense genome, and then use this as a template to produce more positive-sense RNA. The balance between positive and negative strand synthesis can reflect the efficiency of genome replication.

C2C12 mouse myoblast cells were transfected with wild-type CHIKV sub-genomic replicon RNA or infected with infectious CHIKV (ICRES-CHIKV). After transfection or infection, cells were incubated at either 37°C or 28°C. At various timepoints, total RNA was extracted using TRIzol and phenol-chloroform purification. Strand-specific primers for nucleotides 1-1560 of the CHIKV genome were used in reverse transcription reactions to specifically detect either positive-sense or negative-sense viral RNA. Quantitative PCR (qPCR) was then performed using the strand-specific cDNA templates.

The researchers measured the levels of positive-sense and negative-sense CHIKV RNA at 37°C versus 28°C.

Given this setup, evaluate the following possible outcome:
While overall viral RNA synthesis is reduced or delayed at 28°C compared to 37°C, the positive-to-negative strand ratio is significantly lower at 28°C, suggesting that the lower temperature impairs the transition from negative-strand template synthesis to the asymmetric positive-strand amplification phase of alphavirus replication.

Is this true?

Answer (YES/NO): NO